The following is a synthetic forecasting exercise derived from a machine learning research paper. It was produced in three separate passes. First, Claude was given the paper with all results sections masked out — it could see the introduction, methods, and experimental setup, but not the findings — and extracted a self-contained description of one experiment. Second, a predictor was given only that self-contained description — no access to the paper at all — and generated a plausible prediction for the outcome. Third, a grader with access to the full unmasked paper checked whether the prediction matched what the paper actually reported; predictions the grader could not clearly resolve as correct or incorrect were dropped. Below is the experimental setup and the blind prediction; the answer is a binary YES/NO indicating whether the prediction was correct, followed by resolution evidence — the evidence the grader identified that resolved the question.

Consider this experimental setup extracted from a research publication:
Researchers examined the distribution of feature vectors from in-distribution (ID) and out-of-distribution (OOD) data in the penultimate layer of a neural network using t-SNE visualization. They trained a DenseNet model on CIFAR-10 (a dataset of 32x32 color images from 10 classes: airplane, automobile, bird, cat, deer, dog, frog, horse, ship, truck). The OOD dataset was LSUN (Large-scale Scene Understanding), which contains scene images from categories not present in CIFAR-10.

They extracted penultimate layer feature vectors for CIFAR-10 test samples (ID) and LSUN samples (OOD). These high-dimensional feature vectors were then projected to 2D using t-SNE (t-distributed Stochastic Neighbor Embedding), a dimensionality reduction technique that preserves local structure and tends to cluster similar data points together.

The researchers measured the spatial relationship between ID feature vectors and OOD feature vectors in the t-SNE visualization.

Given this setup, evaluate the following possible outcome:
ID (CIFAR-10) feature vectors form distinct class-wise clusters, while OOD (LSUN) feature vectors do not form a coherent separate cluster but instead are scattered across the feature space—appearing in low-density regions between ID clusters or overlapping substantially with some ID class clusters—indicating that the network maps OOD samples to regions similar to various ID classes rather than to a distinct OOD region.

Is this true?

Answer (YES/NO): NO